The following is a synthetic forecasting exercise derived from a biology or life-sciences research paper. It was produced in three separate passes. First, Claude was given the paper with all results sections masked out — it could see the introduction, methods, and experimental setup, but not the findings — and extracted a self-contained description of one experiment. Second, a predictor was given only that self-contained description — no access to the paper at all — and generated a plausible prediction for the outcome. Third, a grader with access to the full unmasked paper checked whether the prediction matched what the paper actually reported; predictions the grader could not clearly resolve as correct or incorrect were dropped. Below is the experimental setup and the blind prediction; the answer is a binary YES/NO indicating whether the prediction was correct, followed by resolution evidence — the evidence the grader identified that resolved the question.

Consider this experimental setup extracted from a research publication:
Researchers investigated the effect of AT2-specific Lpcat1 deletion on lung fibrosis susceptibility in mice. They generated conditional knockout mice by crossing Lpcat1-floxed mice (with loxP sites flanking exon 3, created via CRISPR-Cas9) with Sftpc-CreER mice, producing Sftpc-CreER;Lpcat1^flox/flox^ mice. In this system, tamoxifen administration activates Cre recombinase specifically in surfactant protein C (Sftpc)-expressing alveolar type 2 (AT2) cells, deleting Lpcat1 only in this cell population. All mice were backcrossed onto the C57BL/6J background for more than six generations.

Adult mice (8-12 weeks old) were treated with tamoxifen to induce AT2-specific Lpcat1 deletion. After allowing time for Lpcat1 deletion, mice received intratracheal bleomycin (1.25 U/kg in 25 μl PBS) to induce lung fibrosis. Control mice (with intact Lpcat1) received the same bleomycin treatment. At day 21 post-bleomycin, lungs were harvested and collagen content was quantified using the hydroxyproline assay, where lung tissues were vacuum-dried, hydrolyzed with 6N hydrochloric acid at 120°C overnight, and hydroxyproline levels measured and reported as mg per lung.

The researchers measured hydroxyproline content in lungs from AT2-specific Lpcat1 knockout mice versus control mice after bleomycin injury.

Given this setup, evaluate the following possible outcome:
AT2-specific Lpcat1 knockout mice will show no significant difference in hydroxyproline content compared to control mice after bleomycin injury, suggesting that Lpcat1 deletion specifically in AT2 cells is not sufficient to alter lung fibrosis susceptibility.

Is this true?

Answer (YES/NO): NO